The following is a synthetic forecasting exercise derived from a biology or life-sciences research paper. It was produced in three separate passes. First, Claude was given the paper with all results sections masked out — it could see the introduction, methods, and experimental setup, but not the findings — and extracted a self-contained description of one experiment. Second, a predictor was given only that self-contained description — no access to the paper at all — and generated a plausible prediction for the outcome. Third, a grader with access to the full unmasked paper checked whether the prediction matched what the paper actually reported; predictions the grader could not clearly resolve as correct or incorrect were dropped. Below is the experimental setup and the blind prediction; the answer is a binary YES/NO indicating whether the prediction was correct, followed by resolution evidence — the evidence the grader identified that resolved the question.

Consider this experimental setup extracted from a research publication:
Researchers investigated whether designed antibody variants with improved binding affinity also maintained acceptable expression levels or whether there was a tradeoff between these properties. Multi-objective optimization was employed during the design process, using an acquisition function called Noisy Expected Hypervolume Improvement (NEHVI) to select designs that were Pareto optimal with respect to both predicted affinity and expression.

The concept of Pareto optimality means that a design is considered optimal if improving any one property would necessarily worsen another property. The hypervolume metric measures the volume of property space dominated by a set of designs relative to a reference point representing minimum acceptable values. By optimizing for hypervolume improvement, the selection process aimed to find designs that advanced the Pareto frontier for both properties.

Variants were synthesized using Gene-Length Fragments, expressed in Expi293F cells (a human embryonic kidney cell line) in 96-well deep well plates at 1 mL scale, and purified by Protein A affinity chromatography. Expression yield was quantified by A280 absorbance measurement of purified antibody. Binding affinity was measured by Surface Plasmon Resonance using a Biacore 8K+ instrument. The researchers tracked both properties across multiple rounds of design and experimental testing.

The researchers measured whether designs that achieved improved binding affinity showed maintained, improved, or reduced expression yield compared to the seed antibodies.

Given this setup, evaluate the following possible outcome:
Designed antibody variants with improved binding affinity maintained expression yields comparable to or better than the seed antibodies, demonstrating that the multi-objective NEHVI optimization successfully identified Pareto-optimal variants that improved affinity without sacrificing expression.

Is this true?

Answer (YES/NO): YES